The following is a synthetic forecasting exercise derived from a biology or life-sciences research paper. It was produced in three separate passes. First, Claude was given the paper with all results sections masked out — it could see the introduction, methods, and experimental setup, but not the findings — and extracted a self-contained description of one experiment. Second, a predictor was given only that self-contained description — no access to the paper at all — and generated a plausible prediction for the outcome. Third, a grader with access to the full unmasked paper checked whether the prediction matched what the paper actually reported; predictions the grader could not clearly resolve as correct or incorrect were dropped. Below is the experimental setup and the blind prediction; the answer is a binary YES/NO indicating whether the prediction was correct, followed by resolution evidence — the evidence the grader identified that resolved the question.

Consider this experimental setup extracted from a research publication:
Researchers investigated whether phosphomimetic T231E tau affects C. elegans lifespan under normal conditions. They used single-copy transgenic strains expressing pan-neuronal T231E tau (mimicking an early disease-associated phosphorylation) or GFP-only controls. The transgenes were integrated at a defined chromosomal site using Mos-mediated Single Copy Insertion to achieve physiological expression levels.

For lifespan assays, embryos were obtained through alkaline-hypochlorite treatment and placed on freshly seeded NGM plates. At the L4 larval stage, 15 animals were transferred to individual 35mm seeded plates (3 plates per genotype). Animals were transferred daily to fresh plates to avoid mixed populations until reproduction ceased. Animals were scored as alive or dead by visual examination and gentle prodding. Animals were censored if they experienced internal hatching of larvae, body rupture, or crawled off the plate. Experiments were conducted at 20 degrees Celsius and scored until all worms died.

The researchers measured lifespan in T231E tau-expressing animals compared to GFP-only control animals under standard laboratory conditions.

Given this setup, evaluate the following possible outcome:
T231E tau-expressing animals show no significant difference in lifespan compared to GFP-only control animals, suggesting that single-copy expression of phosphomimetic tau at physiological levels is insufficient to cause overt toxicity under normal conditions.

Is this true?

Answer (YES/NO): YES